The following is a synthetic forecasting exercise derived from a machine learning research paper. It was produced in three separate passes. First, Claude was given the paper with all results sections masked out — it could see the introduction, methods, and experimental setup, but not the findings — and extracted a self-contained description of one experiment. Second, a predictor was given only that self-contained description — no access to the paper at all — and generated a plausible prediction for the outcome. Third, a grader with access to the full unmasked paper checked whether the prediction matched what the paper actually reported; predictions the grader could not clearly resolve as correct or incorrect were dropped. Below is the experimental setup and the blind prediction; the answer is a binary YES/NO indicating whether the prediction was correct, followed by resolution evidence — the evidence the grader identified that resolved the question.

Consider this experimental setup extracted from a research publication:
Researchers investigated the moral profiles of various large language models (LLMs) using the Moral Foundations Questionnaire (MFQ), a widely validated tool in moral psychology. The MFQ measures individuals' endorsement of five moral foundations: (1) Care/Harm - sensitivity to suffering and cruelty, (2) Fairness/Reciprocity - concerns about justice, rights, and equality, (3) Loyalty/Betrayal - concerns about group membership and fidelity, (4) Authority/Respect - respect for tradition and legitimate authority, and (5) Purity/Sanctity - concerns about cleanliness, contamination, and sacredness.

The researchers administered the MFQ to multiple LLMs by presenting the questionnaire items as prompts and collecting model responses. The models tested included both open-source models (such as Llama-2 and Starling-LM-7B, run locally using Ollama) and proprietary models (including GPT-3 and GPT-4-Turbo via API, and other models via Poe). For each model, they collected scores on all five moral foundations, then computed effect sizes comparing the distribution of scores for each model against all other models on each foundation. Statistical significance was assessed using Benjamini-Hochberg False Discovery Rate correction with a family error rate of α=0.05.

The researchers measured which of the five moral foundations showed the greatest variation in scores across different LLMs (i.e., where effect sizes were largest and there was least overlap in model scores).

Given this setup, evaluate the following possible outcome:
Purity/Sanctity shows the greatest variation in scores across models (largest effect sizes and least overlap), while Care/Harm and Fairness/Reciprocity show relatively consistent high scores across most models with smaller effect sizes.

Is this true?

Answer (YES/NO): NO